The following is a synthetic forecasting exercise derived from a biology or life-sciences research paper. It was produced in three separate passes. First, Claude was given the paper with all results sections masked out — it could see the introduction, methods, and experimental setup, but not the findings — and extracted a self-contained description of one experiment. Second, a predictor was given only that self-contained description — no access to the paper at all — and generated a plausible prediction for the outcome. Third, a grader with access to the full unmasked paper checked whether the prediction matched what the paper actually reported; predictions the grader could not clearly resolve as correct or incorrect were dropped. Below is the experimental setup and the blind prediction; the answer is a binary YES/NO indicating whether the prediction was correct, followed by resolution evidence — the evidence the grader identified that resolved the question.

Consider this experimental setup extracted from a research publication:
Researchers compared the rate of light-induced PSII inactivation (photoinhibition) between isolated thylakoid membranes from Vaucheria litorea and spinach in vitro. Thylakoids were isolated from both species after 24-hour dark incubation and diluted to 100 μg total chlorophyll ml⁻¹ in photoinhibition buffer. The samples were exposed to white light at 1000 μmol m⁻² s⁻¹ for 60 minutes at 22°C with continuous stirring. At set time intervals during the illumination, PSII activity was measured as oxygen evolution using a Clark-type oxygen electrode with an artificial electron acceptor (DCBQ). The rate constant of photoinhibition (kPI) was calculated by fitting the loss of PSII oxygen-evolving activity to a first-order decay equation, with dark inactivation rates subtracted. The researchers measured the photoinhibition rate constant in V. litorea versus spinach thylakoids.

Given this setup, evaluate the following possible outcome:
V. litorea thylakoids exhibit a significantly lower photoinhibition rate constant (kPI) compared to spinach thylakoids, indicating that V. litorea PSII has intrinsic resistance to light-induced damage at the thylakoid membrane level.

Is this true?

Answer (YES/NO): YES